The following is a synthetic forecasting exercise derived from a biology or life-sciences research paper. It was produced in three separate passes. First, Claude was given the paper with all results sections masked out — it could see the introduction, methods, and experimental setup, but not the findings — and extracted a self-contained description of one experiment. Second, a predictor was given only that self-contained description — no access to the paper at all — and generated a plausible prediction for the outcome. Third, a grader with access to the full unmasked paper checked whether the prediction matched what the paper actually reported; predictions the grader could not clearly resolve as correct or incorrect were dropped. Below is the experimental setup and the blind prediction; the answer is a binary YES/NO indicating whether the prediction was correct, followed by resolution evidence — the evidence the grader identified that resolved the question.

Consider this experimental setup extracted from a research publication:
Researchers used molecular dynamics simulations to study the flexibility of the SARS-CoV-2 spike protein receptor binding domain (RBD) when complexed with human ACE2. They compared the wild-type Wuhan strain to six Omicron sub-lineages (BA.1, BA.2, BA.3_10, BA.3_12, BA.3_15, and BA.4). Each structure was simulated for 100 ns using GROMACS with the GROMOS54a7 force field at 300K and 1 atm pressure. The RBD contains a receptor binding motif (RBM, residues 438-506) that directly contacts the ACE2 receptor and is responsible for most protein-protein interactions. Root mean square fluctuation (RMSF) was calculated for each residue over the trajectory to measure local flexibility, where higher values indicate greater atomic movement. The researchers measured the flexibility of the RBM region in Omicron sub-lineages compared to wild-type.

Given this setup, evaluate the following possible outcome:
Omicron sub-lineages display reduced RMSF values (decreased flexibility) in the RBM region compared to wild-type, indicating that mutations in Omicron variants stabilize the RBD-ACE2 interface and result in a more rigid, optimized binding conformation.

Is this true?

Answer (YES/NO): NO